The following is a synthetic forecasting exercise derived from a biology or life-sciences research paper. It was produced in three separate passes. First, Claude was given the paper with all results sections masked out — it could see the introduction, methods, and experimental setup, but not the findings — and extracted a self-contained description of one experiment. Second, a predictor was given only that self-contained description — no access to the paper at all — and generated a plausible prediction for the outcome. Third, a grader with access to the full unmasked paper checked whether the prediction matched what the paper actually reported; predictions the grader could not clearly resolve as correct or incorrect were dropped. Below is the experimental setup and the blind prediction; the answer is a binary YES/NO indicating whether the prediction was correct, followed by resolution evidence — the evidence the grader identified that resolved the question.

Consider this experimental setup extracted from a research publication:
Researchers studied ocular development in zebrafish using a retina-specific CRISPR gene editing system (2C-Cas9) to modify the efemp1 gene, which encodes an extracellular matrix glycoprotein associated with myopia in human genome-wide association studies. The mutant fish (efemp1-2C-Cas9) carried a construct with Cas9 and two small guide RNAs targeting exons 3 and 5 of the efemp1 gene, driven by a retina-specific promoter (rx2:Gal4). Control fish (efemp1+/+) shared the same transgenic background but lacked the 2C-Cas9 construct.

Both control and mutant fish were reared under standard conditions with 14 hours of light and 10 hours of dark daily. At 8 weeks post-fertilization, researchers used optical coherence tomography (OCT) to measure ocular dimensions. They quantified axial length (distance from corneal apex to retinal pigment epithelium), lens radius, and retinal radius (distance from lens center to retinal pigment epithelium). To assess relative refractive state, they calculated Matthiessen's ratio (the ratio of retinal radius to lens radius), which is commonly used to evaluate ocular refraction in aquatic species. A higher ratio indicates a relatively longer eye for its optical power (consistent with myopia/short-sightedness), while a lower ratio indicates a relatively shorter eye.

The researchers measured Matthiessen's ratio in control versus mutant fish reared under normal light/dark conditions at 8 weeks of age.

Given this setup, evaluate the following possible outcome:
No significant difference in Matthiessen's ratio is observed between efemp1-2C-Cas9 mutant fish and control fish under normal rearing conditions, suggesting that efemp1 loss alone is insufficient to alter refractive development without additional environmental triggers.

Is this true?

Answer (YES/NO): NO